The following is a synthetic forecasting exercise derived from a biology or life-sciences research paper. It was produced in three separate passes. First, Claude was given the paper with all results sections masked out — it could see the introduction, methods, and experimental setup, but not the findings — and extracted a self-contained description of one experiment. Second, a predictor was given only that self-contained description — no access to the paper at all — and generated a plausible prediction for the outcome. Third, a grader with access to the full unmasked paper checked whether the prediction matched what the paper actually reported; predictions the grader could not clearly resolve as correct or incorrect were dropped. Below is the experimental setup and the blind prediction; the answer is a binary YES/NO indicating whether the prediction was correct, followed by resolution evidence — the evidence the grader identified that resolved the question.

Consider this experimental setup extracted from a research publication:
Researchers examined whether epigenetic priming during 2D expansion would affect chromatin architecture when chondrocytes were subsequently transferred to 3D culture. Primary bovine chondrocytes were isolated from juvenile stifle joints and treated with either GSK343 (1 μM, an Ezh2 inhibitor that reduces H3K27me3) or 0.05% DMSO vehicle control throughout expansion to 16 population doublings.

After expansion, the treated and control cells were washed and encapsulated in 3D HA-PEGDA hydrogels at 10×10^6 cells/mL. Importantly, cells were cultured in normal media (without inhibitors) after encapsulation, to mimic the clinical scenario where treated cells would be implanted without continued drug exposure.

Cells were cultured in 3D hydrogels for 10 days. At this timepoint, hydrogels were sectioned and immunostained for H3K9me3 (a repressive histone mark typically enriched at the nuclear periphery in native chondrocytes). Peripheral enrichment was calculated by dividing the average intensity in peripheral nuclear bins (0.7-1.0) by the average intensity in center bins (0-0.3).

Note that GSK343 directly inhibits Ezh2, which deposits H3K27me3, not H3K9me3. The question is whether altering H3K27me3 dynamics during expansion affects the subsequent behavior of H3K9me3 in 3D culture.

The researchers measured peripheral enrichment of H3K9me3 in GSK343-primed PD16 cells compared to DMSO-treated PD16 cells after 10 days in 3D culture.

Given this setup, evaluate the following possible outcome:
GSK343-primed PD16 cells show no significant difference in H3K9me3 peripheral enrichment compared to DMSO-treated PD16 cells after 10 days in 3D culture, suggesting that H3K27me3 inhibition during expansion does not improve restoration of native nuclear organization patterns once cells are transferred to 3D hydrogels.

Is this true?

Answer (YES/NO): NO